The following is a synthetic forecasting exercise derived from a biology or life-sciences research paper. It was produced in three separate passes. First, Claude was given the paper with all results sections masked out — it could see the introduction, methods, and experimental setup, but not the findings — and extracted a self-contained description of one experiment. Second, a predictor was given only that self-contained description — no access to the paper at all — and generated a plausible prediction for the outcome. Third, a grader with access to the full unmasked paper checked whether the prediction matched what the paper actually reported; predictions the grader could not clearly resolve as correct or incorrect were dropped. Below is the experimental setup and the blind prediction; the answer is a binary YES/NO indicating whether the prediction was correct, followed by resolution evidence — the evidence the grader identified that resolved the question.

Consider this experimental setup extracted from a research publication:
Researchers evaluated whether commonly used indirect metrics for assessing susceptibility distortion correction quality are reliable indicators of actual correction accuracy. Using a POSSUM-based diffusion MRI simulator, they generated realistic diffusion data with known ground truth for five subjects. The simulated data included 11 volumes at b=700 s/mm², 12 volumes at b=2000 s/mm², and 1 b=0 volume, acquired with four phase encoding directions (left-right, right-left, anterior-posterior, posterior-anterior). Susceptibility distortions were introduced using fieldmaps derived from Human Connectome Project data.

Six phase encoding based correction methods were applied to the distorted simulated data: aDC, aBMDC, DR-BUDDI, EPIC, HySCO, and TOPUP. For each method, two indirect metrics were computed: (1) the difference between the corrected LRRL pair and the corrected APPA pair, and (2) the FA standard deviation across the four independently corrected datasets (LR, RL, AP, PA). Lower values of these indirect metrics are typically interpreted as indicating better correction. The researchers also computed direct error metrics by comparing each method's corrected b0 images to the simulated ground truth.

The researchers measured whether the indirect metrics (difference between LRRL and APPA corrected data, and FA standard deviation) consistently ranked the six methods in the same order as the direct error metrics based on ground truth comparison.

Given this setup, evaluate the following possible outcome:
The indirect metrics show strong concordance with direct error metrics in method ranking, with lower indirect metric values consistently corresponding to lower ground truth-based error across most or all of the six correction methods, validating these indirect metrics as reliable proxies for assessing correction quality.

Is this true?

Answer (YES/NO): NO